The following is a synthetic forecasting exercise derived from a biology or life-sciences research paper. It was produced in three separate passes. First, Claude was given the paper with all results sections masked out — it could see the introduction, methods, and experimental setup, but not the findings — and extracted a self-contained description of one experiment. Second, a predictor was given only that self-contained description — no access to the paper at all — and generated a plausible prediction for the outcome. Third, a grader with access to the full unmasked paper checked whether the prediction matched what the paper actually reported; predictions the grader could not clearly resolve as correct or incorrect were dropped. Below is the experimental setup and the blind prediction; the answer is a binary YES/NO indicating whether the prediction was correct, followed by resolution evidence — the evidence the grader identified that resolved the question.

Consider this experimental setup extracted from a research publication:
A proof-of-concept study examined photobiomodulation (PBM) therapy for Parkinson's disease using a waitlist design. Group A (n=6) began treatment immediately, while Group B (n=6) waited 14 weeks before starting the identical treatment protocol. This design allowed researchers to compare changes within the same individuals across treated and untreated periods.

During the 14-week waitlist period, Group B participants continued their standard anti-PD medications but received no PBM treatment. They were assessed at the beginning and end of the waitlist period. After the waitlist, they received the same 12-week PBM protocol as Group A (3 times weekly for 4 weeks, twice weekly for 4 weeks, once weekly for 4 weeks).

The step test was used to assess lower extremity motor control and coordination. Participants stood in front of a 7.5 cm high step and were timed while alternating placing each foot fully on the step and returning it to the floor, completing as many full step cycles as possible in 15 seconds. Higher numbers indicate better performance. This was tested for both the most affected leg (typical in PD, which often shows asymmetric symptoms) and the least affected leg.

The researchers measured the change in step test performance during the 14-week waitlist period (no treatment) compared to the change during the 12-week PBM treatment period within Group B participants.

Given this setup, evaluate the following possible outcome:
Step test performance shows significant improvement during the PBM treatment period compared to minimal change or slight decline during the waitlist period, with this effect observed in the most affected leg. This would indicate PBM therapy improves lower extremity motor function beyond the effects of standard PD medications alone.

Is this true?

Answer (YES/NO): NO